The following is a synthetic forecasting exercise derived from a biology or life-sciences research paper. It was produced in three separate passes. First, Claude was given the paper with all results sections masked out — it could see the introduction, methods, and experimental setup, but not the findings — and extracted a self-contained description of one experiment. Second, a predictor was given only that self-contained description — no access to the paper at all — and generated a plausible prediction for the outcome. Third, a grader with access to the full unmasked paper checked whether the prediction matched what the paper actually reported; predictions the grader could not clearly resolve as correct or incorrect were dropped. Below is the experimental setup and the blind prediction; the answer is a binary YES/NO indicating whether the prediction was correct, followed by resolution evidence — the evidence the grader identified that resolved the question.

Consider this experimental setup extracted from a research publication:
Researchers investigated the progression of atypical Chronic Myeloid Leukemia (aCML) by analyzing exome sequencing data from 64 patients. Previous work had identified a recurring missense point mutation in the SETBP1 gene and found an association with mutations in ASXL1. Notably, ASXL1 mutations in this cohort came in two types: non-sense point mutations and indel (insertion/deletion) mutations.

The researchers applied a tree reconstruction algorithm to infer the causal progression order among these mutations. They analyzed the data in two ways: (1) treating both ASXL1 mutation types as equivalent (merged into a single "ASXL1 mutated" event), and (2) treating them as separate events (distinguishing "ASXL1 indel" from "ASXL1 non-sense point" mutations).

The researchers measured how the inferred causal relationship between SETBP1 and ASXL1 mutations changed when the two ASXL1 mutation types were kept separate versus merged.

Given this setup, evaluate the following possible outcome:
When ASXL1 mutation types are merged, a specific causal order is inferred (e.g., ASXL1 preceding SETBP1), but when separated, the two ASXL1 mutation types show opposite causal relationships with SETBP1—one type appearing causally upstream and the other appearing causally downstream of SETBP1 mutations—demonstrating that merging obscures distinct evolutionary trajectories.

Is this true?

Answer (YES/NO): NO